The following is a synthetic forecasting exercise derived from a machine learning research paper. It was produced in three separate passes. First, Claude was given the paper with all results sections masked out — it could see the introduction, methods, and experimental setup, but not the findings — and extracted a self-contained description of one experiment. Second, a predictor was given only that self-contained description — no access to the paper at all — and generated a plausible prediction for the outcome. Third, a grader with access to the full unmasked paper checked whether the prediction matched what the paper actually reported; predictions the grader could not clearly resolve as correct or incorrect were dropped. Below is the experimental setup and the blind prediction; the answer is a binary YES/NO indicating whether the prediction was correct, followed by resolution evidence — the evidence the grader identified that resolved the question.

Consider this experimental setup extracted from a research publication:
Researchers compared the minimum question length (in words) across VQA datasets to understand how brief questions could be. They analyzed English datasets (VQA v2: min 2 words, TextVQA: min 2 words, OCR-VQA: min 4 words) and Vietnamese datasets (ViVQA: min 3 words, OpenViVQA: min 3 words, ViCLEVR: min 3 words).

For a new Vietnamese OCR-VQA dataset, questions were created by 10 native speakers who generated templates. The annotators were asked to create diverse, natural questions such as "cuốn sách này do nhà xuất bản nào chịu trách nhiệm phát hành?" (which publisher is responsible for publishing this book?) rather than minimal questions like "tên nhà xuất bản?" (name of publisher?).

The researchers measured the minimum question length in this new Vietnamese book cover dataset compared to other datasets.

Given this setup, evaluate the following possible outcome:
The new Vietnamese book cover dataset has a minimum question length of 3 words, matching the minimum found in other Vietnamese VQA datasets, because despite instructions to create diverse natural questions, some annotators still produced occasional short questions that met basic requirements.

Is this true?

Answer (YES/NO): NO